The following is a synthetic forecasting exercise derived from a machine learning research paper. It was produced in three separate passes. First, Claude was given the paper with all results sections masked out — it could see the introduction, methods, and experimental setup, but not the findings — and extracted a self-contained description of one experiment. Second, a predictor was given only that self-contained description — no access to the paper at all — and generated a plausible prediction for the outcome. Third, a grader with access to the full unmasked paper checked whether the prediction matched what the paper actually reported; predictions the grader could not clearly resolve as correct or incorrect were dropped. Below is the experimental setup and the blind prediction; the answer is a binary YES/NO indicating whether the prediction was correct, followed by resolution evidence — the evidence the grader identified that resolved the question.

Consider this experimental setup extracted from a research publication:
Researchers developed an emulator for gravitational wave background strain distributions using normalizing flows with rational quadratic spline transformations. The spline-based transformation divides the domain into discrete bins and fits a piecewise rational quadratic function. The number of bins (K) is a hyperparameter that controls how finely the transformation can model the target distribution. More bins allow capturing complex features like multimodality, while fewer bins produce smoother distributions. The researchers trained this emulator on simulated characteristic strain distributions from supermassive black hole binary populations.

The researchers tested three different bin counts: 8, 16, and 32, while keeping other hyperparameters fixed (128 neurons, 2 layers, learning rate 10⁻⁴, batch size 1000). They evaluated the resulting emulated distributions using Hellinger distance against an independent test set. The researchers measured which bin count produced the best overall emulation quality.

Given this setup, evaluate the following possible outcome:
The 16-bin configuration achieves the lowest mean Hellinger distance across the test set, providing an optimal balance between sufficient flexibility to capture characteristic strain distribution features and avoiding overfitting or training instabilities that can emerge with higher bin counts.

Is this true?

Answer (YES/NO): YES